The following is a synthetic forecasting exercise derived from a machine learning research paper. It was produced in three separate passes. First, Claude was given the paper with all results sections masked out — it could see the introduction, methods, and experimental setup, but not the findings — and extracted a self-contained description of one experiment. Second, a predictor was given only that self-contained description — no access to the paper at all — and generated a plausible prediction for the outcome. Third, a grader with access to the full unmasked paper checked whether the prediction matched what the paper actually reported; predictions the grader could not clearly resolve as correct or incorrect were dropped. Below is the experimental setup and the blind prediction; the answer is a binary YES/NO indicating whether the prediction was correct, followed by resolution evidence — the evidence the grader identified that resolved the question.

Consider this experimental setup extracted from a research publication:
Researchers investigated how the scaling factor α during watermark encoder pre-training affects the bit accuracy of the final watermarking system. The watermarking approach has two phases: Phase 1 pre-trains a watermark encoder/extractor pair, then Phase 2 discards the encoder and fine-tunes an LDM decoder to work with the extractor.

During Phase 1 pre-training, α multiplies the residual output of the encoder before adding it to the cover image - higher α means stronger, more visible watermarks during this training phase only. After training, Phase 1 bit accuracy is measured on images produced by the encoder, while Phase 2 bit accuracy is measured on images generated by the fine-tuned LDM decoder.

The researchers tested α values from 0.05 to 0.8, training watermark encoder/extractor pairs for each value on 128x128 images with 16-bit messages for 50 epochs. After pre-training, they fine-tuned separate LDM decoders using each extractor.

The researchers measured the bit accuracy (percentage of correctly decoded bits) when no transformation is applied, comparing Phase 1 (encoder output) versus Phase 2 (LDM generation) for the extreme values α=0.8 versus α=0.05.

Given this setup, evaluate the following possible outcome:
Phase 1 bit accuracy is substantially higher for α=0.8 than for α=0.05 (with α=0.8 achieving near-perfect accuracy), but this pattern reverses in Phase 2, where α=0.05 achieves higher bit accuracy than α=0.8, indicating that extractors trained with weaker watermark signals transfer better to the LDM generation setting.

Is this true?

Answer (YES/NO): NO